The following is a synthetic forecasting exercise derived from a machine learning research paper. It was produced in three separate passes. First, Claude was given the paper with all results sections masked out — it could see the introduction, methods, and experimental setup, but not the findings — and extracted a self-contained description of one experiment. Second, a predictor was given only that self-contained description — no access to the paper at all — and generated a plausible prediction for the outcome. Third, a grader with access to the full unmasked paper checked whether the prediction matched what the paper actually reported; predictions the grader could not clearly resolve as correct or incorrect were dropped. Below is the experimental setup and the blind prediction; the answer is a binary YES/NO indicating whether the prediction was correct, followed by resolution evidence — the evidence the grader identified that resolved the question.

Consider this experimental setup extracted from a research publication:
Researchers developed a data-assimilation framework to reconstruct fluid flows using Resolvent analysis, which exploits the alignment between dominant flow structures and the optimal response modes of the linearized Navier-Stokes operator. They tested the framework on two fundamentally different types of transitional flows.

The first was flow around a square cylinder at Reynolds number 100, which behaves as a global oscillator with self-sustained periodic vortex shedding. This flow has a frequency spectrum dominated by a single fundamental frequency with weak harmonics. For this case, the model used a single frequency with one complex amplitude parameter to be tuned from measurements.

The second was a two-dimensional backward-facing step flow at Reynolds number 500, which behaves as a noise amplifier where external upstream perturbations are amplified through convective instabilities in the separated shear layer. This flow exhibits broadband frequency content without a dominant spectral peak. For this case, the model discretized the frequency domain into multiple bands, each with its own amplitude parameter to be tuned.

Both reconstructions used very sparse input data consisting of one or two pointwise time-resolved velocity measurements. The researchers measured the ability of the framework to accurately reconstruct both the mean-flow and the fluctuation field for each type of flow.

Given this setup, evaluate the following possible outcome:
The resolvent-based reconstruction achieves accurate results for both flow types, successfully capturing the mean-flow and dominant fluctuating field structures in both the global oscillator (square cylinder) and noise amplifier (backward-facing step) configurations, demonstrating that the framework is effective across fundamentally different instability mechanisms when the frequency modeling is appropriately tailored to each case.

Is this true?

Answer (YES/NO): NO